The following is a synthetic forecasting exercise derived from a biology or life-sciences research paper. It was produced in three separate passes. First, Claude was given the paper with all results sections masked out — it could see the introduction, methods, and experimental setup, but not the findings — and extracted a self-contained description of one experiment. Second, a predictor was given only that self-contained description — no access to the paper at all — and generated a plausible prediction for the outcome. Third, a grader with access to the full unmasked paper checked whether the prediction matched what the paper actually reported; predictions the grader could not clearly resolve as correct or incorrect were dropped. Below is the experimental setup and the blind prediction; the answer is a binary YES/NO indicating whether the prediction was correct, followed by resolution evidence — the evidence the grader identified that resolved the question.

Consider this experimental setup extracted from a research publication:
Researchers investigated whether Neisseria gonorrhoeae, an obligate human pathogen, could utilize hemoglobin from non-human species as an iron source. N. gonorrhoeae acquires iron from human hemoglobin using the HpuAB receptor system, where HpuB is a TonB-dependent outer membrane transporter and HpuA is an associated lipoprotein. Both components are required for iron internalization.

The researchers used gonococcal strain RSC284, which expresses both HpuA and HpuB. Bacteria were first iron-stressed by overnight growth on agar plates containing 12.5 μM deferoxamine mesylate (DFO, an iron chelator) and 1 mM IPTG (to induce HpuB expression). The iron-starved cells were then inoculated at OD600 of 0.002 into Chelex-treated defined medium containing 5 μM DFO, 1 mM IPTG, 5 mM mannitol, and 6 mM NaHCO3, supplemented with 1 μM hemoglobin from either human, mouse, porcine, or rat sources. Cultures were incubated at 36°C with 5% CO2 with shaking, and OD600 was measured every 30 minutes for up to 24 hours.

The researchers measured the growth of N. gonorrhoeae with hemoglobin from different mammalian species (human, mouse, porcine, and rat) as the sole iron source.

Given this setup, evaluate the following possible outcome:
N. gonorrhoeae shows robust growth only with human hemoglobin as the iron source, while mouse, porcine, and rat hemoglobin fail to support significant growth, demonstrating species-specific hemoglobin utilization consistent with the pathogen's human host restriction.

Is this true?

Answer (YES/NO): NO